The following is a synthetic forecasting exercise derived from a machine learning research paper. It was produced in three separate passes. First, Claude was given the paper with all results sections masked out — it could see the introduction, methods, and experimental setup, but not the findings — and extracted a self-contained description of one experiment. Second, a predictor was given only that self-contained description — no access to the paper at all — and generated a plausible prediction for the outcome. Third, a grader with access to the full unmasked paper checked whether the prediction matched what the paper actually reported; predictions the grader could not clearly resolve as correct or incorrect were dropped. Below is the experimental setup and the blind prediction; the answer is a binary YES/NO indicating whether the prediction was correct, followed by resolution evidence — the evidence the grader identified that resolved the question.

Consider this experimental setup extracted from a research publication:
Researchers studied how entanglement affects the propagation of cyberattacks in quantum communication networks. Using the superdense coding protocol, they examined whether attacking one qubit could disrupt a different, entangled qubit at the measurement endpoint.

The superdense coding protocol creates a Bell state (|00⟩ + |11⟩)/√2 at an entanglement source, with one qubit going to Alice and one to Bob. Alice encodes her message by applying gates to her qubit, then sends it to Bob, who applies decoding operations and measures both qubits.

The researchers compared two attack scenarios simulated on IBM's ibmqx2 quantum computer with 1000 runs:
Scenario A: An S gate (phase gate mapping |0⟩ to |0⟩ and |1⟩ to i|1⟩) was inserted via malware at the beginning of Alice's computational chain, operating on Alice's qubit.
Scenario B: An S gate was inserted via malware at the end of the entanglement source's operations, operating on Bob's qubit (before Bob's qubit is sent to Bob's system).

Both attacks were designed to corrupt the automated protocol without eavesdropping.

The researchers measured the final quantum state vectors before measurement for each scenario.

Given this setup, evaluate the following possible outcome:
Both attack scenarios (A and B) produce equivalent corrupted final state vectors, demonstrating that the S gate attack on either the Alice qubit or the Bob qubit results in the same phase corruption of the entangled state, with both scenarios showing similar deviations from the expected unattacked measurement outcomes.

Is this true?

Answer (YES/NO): YES